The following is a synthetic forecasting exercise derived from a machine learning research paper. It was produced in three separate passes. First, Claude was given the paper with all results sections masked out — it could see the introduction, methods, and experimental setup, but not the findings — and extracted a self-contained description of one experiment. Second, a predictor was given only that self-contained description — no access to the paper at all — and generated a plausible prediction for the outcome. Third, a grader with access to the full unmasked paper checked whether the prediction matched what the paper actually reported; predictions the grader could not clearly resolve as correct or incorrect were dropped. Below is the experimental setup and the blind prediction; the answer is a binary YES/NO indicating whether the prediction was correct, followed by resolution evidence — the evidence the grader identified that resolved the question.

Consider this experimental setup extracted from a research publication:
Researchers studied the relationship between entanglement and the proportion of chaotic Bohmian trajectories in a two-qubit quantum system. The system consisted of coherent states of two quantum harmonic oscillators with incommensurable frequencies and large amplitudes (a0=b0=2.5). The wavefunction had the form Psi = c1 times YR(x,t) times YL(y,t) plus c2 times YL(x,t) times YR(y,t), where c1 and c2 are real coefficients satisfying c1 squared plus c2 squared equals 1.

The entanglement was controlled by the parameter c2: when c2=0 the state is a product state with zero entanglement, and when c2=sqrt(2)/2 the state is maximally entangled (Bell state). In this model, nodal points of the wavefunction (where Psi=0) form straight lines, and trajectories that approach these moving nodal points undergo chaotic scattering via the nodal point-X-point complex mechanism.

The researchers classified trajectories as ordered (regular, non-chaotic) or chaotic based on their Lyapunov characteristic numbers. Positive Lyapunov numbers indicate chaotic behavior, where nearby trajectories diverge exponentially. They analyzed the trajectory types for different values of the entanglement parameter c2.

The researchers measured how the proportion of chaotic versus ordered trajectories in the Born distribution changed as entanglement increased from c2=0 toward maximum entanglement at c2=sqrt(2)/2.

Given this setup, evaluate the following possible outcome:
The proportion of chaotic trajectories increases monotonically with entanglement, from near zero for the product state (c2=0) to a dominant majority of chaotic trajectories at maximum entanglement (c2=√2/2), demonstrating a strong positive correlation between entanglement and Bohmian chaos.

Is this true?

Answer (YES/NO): YES